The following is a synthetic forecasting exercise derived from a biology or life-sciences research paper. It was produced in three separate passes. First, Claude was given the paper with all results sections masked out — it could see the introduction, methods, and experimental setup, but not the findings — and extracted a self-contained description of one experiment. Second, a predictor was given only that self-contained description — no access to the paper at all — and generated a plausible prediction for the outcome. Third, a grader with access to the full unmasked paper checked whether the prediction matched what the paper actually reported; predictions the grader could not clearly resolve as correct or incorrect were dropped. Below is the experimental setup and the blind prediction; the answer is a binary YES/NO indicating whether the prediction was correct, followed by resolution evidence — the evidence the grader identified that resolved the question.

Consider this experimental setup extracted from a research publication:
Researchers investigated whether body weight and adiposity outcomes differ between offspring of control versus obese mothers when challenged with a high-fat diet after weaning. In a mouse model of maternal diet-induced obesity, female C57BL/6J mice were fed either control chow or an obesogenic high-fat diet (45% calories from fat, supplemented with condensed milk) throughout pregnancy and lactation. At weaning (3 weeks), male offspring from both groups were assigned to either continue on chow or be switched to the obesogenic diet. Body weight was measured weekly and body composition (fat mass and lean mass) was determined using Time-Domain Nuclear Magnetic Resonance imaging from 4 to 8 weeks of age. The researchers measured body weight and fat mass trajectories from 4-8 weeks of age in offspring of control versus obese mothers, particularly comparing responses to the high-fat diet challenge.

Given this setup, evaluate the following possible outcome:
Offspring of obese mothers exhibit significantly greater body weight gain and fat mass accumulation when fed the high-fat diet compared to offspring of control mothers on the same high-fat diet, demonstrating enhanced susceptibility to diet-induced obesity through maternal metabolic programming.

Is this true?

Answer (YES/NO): NO